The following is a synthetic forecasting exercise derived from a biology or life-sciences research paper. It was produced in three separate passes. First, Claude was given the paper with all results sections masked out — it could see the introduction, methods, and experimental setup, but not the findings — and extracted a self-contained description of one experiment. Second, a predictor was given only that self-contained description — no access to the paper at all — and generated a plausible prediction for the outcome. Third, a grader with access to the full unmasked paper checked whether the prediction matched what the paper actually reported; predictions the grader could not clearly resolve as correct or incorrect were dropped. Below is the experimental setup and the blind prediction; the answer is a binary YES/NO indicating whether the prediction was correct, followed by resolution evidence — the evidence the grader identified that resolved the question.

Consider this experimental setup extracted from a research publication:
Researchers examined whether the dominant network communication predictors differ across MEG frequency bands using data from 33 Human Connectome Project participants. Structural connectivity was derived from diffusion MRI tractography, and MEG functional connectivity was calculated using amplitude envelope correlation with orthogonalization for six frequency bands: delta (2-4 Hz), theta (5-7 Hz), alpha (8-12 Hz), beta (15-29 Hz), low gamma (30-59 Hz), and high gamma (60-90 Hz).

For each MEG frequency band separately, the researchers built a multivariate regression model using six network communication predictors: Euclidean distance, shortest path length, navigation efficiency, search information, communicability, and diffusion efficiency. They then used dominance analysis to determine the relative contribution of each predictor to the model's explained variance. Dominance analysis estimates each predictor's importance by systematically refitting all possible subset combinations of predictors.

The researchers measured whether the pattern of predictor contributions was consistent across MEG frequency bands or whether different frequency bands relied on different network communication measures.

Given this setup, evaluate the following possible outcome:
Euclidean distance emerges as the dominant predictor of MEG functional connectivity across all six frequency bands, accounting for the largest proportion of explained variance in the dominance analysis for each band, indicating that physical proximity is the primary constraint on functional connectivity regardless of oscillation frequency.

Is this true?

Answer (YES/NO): NO